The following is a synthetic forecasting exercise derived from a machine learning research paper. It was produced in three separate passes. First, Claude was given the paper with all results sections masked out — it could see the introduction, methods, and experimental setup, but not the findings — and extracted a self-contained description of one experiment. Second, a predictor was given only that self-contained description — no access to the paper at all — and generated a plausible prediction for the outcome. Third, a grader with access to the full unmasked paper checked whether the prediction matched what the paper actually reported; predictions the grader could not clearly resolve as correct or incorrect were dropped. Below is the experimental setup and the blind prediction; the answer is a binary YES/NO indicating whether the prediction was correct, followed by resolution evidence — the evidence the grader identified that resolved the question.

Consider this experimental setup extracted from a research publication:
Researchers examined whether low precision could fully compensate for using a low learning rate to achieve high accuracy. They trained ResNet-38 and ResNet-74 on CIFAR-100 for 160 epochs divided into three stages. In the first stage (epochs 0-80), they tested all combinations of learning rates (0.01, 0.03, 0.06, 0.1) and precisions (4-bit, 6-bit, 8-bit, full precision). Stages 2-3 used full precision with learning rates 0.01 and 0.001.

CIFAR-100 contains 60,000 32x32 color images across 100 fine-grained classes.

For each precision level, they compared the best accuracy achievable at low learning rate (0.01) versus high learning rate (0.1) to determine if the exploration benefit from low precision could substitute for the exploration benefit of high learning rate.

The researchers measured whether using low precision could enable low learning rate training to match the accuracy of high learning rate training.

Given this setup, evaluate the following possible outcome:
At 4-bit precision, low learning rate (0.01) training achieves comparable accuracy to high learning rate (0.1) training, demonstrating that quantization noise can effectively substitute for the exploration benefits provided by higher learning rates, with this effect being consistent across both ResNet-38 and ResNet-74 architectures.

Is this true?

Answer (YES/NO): NO